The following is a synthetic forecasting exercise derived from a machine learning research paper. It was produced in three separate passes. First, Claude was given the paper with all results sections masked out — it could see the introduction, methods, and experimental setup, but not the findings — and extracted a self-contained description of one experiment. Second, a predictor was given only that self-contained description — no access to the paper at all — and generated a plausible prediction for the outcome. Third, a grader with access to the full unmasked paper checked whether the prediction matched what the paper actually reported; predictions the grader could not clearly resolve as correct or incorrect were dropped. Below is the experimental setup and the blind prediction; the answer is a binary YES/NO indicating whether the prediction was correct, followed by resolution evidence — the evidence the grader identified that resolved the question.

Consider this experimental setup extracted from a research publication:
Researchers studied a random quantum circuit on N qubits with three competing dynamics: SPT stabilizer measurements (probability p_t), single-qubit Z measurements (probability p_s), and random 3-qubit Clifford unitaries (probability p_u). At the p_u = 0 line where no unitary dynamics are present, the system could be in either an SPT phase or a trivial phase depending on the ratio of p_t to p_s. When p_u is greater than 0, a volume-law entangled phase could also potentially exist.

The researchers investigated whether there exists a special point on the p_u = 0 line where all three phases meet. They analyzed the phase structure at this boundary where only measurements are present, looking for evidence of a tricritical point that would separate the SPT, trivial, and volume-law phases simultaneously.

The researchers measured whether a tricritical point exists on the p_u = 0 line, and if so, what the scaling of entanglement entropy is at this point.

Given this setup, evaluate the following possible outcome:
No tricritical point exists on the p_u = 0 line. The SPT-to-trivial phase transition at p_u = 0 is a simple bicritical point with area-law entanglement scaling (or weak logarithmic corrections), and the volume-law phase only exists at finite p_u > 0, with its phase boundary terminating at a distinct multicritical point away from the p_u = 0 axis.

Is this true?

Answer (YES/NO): NO